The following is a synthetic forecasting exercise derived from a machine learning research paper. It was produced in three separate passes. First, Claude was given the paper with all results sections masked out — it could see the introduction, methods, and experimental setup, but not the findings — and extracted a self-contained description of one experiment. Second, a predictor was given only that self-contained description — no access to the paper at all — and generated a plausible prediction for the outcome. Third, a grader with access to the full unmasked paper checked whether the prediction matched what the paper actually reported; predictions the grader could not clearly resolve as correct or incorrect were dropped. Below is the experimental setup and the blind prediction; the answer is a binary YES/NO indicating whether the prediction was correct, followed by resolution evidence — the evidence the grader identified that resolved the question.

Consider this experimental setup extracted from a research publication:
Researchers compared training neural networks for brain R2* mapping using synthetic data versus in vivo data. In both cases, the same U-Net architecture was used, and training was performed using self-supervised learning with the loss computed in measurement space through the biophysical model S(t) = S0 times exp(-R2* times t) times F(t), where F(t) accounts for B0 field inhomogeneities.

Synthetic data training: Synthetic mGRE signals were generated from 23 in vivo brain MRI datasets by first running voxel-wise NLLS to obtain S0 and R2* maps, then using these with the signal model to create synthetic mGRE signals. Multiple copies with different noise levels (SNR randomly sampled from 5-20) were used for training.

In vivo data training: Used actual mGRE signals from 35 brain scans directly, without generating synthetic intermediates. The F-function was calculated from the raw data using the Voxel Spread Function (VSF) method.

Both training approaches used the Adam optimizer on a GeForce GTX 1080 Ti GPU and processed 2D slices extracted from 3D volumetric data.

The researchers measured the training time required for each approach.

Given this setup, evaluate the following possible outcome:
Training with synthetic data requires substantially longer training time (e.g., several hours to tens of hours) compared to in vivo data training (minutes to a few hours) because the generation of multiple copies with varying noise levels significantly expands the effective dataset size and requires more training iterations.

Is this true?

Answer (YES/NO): NO